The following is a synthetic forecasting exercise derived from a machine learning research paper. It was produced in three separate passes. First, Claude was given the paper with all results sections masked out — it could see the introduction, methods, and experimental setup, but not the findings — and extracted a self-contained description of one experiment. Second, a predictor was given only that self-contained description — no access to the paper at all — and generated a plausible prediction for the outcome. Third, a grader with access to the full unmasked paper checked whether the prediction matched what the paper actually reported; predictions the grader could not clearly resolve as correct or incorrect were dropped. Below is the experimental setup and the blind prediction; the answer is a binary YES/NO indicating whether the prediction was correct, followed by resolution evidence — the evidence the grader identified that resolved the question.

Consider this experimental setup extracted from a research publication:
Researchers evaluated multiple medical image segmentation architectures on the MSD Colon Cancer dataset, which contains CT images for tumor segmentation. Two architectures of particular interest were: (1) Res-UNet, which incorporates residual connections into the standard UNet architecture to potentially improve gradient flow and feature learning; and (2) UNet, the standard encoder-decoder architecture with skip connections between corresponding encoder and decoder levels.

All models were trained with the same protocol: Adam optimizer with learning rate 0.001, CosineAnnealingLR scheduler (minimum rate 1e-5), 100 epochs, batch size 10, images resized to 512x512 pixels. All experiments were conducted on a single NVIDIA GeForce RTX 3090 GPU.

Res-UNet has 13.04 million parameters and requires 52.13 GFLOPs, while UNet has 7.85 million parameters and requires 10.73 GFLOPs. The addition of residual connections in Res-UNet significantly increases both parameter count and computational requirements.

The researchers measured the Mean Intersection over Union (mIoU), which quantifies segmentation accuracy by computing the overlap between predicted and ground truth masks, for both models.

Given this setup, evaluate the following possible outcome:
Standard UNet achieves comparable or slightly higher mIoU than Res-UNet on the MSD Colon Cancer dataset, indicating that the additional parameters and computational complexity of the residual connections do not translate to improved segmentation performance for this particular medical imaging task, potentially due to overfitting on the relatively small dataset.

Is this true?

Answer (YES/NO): NO